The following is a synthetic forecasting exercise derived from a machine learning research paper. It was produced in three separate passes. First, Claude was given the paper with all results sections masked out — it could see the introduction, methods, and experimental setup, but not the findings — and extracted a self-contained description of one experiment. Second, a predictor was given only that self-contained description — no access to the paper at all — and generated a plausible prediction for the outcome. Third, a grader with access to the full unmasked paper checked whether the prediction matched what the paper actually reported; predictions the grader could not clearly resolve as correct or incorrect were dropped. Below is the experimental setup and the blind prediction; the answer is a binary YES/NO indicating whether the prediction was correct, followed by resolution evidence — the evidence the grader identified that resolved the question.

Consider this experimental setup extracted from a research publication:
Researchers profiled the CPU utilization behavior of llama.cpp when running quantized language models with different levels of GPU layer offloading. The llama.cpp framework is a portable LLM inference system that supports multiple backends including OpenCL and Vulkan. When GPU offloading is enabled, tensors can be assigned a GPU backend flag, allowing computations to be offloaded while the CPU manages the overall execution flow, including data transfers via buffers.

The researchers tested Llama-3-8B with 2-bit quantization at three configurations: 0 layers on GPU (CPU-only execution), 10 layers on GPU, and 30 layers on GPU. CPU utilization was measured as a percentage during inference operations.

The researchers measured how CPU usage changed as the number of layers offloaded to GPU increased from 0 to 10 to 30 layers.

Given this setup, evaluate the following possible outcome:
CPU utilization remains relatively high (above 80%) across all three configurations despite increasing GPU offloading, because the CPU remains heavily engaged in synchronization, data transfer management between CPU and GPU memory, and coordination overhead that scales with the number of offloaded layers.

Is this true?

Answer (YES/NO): NO